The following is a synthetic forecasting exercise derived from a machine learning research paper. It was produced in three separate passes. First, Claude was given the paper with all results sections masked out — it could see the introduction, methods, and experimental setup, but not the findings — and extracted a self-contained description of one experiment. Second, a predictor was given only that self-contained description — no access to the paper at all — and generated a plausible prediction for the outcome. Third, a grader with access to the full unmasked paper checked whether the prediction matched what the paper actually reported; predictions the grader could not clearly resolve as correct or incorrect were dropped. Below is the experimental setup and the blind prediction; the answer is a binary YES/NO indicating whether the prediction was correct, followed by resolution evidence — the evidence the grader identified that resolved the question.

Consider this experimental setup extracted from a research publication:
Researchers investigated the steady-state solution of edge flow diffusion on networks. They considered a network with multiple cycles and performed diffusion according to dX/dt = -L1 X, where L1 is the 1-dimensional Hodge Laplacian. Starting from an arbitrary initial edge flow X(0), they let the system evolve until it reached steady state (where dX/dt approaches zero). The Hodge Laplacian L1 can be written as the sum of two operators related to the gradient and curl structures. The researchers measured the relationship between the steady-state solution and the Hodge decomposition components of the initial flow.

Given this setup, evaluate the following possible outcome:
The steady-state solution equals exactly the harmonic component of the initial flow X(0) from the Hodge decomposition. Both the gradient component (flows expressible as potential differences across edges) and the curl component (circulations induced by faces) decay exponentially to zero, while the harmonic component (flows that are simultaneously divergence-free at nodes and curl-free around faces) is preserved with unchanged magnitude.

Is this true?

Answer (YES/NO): YES